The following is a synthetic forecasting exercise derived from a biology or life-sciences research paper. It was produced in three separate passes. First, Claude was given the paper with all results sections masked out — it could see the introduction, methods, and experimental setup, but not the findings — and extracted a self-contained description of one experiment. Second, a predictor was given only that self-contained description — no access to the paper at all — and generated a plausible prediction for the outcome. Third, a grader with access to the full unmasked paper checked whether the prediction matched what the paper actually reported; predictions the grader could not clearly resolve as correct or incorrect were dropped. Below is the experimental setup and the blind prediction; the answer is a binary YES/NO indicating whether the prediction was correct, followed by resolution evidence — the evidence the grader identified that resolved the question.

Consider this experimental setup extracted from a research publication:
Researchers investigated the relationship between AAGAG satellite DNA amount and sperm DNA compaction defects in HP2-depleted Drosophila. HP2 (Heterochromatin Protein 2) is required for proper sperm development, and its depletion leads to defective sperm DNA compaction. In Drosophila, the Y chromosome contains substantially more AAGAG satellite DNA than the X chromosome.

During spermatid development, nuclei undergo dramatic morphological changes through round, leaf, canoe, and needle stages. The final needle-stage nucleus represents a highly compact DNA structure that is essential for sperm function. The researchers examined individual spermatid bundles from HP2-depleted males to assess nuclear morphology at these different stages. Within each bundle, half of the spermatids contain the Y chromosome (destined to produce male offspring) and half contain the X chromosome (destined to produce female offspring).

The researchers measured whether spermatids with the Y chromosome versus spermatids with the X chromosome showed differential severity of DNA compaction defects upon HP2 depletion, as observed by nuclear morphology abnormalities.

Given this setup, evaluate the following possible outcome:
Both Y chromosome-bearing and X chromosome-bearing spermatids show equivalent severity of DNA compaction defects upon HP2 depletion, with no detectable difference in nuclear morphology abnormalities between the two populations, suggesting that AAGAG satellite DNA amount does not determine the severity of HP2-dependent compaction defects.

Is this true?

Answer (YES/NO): NO